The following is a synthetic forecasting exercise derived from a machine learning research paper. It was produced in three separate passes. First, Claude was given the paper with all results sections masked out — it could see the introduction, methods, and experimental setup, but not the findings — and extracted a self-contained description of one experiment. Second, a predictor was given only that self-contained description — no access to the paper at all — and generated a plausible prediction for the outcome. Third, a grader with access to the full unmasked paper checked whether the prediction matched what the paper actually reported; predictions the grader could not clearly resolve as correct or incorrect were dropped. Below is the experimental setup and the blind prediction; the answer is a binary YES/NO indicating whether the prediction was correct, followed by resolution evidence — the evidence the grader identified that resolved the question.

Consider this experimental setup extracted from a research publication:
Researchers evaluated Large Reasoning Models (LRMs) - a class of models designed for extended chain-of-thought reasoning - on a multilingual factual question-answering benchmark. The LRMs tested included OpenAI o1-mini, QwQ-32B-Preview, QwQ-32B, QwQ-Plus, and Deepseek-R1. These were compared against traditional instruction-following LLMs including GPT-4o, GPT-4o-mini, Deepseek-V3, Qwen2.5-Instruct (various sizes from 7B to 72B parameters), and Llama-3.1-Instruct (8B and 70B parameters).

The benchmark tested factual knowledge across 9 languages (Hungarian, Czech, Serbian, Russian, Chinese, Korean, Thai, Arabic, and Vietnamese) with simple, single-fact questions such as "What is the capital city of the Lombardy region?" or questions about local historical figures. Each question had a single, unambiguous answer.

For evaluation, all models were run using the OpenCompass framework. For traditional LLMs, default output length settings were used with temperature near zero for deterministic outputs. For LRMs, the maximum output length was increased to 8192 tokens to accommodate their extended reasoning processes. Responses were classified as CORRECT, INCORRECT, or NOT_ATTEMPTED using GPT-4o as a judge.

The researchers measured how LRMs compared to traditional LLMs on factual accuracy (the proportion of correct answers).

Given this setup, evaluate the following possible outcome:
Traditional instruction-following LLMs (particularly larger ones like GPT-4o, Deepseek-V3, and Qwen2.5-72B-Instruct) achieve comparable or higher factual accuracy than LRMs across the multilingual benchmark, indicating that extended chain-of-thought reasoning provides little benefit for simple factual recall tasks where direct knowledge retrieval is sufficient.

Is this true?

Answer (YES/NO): NO